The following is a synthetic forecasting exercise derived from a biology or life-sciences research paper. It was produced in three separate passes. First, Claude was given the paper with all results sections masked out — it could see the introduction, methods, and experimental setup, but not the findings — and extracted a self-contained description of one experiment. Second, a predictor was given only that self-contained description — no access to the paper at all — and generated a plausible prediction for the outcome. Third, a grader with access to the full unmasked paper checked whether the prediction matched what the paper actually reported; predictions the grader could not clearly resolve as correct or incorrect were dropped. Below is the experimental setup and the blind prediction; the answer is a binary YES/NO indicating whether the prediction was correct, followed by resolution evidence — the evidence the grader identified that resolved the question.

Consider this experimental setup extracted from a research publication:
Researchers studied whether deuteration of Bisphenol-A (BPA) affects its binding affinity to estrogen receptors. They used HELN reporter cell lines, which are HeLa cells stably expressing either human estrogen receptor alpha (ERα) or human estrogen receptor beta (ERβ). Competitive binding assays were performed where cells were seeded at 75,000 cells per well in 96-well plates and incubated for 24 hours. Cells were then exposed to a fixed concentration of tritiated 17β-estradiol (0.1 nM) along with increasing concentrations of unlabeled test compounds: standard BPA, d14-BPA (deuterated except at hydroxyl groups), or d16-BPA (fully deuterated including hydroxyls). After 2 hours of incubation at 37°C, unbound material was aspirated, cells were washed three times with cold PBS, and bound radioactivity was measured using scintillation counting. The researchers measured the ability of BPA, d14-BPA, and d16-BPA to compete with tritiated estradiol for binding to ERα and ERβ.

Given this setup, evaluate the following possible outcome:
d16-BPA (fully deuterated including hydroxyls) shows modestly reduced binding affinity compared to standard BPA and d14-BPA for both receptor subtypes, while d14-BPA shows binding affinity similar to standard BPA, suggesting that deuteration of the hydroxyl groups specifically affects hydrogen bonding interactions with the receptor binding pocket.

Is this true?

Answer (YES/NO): NO